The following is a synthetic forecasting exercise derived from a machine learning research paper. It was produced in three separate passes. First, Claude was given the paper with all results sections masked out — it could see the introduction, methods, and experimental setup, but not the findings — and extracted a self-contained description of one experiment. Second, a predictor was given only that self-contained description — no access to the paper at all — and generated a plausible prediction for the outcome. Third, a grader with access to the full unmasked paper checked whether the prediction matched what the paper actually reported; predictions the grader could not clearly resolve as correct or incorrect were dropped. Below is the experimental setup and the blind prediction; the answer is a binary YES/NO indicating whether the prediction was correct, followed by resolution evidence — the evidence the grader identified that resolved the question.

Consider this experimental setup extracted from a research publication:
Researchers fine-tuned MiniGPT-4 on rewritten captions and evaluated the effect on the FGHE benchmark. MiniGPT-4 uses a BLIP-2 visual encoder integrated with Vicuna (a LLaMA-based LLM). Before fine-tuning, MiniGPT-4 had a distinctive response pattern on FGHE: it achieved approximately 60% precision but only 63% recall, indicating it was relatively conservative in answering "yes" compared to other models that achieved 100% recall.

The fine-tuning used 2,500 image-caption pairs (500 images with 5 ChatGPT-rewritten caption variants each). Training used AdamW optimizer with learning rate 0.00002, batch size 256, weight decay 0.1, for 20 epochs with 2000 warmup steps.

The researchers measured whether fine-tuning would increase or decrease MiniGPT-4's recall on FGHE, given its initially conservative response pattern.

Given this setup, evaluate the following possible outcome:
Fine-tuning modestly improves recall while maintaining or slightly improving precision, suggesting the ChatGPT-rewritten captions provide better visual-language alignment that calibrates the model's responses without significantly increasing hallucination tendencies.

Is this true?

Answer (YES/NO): NO